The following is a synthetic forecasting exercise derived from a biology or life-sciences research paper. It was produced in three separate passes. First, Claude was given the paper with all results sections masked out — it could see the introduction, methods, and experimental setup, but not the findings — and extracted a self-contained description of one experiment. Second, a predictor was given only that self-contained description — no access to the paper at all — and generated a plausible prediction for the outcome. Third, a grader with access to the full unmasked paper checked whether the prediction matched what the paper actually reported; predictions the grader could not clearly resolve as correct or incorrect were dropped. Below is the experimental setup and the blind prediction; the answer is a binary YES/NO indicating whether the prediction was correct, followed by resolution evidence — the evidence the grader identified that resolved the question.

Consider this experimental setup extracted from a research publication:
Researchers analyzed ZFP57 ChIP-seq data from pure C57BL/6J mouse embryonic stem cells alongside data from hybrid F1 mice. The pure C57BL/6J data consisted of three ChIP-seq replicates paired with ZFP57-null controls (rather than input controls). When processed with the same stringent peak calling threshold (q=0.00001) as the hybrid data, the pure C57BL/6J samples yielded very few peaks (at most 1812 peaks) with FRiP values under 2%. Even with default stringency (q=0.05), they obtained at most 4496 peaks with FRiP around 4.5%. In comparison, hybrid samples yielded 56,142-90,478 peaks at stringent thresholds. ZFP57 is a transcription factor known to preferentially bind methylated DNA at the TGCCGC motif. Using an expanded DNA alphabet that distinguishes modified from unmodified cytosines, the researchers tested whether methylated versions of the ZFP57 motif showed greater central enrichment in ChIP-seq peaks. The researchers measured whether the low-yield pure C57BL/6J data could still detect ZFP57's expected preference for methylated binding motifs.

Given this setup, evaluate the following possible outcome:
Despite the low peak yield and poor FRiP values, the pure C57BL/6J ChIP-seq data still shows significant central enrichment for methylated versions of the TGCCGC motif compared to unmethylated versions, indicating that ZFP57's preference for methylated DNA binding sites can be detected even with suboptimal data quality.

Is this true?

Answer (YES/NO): YES